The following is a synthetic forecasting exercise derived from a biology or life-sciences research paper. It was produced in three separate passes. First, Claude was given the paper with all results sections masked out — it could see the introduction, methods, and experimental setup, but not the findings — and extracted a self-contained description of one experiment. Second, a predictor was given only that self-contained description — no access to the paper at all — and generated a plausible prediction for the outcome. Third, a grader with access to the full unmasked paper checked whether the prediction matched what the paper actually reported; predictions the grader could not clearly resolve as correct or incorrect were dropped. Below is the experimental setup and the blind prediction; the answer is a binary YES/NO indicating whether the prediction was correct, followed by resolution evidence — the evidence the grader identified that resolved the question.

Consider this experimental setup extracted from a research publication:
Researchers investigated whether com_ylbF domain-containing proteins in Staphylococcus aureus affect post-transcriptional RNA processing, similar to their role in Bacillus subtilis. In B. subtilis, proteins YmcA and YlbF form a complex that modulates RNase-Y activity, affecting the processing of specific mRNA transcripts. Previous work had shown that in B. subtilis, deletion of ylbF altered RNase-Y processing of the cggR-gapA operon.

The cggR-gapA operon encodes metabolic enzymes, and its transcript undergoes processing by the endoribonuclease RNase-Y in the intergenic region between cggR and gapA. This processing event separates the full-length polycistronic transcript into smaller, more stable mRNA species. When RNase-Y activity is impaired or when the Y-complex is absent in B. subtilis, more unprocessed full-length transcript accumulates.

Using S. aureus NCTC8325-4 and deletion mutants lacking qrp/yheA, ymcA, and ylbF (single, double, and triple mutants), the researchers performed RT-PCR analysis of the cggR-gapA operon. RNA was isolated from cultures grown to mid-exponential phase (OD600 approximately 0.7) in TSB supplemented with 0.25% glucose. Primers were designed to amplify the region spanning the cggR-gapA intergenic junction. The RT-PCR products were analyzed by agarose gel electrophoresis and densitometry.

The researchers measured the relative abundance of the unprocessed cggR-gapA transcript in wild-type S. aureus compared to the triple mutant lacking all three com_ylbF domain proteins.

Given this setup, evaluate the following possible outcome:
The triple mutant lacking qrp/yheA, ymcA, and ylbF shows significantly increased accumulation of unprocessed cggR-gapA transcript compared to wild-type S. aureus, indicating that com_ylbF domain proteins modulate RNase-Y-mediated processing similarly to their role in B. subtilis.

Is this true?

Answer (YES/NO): YES